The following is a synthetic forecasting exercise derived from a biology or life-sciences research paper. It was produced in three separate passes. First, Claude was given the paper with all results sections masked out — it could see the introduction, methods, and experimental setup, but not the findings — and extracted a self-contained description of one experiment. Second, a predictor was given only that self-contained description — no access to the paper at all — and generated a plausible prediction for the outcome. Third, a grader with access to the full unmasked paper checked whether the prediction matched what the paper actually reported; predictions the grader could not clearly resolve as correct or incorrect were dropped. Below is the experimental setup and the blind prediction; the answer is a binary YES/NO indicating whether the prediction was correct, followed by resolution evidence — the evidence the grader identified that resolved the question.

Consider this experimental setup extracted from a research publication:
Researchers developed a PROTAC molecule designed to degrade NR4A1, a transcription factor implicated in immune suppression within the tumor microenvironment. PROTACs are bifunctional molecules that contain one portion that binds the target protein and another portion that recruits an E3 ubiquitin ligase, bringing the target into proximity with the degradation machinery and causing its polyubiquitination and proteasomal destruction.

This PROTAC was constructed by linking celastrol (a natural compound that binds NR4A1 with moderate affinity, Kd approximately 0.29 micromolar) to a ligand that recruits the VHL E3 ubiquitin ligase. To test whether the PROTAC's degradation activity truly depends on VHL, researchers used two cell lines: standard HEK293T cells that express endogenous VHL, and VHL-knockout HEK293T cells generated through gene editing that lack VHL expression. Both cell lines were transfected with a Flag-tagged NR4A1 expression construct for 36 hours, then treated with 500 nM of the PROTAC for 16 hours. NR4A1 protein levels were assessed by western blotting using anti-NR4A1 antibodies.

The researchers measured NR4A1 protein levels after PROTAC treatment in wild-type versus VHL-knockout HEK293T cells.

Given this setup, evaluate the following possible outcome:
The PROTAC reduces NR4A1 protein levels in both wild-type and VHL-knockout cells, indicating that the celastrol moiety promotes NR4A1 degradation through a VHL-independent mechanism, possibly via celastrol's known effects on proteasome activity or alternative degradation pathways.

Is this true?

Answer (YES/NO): NO